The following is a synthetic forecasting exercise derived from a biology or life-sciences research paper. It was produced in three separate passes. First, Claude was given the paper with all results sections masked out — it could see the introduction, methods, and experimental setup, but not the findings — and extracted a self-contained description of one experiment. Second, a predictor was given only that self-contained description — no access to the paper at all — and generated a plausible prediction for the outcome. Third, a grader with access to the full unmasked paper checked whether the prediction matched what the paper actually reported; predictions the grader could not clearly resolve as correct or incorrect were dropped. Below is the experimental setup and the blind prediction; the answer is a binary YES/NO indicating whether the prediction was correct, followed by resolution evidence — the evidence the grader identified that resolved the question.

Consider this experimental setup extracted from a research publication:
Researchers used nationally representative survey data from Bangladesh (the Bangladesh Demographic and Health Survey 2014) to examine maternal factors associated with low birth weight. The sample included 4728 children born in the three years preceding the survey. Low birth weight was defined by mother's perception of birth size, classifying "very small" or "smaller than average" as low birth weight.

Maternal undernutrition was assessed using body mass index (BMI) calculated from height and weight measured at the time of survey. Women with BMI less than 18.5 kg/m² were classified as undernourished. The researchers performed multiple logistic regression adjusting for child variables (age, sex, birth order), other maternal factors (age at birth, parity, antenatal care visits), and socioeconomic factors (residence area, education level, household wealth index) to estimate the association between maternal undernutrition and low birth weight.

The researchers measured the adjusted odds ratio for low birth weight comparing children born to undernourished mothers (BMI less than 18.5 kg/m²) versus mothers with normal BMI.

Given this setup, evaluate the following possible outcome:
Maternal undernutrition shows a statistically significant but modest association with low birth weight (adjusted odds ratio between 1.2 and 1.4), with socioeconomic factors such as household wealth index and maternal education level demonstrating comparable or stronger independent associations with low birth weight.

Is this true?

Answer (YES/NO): YES